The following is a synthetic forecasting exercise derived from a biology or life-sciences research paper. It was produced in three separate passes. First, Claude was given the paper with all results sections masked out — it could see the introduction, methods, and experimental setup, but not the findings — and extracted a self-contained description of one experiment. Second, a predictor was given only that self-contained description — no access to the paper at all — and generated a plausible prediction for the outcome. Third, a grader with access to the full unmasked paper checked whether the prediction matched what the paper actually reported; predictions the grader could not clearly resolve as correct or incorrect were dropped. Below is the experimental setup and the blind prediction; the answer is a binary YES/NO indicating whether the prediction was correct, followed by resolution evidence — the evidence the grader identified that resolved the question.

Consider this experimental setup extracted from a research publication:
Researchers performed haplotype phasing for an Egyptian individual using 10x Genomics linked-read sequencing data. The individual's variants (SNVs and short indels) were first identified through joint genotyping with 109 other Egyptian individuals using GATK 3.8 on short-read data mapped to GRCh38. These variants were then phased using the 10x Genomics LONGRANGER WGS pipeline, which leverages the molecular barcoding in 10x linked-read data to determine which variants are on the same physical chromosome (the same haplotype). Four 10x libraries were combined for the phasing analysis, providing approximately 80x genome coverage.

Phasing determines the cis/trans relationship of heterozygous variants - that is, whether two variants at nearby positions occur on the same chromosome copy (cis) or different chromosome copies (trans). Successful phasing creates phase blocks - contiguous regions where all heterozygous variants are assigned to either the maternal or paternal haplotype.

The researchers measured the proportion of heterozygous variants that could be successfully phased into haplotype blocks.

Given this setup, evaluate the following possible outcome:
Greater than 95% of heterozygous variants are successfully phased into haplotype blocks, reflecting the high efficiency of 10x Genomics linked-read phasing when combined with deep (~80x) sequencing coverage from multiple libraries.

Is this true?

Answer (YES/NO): YES